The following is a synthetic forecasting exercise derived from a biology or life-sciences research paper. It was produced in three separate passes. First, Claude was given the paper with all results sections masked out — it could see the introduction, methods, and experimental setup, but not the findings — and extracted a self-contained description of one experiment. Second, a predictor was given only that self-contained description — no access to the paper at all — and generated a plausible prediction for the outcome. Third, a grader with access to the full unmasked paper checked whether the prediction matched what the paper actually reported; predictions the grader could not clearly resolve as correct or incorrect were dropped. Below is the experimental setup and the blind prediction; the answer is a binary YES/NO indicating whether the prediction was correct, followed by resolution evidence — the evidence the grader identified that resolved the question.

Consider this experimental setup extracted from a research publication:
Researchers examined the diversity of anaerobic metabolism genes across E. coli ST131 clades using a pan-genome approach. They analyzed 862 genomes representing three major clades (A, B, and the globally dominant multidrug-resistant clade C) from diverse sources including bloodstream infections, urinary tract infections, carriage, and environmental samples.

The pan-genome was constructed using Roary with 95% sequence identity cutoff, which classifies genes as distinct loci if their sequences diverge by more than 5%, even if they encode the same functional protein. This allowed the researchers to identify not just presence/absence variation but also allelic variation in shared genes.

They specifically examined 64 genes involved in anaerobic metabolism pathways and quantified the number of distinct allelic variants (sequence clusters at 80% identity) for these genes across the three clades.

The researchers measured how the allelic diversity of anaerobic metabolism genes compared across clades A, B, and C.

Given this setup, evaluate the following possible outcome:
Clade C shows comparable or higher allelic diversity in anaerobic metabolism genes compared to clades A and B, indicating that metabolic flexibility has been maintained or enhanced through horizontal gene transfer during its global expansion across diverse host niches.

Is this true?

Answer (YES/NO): YES